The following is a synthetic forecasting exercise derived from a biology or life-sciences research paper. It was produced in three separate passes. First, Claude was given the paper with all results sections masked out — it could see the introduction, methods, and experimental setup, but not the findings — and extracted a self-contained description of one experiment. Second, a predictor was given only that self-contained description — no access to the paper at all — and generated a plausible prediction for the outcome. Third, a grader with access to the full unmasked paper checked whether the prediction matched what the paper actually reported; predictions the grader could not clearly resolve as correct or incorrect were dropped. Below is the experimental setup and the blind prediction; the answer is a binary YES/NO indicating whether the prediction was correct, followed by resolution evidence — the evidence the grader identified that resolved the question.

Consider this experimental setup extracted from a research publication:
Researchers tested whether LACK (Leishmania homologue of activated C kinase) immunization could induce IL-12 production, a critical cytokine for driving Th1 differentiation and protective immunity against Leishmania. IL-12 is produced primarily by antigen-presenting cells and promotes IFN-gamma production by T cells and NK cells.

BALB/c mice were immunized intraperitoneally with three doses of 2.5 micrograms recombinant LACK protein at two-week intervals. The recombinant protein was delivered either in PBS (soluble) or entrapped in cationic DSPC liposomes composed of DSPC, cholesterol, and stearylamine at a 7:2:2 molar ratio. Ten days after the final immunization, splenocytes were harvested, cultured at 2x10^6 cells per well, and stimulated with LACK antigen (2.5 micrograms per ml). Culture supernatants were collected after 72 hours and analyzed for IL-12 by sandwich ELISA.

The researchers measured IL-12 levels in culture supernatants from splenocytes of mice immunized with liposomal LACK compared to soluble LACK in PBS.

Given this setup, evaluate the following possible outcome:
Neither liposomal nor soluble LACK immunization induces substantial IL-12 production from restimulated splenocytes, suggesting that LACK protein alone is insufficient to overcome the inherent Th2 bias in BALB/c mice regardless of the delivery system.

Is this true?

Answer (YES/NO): YES